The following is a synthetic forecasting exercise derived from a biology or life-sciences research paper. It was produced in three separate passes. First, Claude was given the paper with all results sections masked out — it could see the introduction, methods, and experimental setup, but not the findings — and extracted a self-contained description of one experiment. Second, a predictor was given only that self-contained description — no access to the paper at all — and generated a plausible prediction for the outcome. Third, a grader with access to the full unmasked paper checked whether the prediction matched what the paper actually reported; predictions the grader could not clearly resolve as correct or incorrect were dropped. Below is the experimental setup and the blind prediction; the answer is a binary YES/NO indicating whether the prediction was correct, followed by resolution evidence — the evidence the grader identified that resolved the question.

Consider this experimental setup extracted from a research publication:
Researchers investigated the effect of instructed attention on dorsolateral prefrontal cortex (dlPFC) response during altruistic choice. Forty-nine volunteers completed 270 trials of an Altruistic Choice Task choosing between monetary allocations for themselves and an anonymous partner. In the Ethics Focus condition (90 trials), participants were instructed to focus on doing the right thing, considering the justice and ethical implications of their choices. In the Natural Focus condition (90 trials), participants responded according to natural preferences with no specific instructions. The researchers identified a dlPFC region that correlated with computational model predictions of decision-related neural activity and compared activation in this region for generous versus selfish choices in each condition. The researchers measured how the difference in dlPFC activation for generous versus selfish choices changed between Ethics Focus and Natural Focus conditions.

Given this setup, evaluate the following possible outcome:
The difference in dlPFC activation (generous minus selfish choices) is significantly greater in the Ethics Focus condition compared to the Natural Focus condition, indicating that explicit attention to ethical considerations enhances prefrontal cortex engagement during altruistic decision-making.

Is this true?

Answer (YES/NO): NO